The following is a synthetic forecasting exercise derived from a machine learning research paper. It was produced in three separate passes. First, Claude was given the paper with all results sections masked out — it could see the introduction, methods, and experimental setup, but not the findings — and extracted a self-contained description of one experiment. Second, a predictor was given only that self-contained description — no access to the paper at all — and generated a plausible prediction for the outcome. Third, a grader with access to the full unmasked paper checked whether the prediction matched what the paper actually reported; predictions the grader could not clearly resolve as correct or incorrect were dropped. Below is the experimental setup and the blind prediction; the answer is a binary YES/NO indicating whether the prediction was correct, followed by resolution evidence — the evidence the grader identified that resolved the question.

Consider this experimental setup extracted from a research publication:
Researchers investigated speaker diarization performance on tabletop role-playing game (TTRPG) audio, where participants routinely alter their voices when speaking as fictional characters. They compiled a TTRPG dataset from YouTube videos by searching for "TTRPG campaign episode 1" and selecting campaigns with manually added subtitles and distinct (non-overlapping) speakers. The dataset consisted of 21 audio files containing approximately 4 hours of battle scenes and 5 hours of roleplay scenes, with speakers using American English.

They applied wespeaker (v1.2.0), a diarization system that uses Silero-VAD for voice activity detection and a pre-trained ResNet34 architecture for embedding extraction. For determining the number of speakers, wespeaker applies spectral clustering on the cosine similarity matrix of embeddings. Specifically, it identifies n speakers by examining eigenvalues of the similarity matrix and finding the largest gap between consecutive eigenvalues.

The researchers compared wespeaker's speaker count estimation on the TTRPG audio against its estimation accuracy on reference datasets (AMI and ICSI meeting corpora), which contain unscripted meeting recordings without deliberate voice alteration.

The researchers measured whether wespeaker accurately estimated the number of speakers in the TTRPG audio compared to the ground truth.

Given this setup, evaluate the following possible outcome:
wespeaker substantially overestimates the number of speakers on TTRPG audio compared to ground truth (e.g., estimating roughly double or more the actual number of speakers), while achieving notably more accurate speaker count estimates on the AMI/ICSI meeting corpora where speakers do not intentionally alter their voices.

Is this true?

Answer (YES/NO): NO